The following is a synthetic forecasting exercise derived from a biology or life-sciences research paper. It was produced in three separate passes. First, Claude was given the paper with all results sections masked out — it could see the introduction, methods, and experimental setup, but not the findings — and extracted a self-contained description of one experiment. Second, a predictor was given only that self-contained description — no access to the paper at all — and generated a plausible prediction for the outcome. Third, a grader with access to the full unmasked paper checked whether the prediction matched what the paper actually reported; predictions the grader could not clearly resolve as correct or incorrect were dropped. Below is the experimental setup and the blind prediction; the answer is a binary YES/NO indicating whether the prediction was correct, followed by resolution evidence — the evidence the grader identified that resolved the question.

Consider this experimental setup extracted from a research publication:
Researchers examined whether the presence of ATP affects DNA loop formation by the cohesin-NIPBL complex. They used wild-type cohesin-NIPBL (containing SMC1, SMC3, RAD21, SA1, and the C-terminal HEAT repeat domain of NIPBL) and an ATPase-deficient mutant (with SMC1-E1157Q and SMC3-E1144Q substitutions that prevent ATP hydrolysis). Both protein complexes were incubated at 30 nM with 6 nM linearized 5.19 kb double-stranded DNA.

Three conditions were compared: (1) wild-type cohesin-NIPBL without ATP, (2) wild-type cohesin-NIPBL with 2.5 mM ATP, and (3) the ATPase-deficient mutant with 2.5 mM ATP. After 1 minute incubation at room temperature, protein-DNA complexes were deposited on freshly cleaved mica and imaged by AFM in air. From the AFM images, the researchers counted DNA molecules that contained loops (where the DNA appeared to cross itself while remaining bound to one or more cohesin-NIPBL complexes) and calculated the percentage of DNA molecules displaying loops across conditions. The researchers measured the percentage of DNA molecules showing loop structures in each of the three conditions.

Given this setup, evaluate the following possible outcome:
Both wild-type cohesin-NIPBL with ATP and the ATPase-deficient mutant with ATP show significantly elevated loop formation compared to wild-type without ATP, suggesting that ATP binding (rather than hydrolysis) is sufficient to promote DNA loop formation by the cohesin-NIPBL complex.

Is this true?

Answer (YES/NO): NO